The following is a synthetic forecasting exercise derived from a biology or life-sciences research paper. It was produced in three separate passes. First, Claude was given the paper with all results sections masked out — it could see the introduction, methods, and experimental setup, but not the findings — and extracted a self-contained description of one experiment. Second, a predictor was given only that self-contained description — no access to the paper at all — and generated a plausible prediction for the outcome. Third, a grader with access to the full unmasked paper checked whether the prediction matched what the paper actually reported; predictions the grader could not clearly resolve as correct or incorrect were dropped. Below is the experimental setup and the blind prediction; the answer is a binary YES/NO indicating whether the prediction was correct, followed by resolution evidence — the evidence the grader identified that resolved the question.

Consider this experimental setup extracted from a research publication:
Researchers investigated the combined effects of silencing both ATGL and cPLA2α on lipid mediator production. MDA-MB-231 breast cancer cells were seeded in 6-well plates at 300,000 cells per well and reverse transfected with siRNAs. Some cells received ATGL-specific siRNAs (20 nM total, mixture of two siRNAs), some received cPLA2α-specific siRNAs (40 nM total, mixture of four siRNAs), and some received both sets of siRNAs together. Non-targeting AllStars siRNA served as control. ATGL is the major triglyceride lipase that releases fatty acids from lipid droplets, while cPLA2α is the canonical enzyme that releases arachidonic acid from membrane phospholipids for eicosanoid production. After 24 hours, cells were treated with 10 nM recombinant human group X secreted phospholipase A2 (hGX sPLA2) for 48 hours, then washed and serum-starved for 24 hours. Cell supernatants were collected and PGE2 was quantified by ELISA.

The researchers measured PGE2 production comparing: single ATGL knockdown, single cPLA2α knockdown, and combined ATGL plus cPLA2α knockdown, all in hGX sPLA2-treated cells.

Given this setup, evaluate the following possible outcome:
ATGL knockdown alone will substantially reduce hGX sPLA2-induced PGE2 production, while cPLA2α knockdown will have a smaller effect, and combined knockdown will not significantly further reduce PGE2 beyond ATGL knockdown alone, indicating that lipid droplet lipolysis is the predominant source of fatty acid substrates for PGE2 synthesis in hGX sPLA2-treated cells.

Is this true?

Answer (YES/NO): YES